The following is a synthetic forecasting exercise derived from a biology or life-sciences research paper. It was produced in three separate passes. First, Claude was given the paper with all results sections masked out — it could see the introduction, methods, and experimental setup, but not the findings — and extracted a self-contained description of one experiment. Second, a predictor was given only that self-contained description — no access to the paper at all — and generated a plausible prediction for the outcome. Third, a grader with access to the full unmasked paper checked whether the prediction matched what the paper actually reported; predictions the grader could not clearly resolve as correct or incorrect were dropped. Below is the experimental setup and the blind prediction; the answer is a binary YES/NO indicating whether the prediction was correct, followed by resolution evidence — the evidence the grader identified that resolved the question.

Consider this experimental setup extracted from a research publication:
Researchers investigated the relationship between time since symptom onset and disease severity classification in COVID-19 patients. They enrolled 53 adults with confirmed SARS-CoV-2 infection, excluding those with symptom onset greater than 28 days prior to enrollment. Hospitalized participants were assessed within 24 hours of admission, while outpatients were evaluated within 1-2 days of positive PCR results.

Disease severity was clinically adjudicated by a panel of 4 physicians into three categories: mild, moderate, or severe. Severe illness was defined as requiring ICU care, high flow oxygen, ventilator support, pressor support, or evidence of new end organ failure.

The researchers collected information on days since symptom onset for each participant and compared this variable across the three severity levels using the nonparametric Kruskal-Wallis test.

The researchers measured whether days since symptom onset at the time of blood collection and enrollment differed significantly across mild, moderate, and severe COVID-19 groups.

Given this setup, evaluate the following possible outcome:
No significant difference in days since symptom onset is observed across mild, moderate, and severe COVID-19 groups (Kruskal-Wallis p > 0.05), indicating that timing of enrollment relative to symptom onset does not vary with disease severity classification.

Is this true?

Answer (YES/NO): NO